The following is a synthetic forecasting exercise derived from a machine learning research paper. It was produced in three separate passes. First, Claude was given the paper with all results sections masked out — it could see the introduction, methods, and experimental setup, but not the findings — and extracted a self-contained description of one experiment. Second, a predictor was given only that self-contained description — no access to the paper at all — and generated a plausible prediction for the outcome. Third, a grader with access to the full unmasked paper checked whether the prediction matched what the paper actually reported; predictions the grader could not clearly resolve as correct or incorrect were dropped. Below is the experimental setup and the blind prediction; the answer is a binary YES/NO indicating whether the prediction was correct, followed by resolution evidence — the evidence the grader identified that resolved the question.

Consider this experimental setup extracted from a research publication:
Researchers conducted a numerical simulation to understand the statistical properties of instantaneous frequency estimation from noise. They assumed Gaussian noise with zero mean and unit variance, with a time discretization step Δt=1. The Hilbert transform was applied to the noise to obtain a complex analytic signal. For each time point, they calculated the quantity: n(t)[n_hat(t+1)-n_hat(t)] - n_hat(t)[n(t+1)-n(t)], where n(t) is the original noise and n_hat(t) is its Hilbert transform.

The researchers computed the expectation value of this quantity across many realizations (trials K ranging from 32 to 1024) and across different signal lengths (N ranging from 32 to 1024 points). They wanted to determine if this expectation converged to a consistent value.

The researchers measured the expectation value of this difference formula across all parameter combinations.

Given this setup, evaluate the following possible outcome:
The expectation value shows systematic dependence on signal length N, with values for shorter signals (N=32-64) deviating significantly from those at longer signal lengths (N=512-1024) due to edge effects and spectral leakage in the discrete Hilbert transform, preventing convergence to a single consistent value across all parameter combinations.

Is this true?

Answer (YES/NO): NO